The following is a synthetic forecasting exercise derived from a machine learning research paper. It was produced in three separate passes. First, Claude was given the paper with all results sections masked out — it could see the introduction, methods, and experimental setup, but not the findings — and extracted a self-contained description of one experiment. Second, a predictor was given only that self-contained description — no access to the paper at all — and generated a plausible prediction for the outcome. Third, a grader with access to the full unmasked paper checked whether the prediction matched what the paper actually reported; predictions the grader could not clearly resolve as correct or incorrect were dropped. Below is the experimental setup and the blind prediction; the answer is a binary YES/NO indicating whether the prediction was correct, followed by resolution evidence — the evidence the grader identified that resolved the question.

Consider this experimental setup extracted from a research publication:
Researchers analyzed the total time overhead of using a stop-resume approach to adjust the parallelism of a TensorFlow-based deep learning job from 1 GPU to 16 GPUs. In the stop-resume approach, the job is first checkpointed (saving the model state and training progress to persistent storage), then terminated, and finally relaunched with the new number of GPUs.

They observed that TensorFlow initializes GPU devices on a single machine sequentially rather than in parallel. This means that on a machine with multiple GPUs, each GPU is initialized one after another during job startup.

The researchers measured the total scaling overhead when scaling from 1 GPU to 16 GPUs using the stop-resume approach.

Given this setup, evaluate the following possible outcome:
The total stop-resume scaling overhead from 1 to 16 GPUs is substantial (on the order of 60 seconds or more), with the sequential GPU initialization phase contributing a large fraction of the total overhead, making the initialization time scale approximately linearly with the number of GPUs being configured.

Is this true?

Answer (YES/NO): YES